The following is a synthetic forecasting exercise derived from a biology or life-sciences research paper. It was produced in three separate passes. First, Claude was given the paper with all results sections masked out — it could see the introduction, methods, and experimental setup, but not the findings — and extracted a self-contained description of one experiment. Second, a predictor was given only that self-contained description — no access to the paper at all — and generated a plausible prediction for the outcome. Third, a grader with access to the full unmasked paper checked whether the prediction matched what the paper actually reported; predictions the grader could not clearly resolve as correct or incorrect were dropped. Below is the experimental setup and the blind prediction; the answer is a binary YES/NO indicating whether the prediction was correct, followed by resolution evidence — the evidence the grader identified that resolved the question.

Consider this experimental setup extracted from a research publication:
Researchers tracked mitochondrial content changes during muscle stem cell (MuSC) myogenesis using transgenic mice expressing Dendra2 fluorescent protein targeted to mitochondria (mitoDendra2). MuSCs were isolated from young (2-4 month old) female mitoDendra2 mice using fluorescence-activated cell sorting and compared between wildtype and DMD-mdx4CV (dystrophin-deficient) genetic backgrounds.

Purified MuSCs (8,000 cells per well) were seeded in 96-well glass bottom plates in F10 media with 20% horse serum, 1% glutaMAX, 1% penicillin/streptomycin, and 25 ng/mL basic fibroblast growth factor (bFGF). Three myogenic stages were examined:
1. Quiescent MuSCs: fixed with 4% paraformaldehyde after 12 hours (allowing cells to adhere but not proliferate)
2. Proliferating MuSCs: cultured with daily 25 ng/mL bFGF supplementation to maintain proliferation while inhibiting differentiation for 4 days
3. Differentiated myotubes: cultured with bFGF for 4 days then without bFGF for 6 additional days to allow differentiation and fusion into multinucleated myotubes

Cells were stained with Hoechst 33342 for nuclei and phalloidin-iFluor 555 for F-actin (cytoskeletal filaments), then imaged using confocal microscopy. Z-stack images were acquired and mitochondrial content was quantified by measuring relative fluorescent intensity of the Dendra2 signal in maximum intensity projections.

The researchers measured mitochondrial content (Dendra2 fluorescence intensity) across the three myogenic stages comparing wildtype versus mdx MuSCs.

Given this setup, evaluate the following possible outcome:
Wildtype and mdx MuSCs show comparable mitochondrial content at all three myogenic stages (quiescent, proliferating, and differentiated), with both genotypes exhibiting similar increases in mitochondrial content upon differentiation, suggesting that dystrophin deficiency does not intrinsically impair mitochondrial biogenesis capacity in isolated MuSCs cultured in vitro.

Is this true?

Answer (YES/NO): NO